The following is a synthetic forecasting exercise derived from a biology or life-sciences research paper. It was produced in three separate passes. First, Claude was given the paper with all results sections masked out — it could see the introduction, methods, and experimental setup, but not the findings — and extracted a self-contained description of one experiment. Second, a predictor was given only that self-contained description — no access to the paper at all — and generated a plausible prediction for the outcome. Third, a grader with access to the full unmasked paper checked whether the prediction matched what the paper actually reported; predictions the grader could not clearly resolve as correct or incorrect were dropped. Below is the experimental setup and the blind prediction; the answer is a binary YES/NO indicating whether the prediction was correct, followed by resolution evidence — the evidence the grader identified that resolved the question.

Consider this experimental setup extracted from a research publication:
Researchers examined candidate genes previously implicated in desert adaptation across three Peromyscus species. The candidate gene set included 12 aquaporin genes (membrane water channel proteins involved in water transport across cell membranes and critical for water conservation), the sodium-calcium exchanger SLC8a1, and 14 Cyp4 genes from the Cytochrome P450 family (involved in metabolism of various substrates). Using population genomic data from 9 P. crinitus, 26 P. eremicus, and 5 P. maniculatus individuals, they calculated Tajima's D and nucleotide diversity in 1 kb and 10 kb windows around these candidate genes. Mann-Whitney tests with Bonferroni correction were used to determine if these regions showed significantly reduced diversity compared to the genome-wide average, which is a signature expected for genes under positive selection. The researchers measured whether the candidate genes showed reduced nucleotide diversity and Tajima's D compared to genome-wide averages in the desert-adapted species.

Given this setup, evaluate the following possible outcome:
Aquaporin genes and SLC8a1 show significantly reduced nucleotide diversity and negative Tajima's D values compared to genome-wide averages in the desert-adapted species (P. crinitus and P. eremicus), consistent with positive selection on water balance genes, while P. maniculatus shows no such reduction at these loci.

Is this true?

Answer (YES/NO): NO